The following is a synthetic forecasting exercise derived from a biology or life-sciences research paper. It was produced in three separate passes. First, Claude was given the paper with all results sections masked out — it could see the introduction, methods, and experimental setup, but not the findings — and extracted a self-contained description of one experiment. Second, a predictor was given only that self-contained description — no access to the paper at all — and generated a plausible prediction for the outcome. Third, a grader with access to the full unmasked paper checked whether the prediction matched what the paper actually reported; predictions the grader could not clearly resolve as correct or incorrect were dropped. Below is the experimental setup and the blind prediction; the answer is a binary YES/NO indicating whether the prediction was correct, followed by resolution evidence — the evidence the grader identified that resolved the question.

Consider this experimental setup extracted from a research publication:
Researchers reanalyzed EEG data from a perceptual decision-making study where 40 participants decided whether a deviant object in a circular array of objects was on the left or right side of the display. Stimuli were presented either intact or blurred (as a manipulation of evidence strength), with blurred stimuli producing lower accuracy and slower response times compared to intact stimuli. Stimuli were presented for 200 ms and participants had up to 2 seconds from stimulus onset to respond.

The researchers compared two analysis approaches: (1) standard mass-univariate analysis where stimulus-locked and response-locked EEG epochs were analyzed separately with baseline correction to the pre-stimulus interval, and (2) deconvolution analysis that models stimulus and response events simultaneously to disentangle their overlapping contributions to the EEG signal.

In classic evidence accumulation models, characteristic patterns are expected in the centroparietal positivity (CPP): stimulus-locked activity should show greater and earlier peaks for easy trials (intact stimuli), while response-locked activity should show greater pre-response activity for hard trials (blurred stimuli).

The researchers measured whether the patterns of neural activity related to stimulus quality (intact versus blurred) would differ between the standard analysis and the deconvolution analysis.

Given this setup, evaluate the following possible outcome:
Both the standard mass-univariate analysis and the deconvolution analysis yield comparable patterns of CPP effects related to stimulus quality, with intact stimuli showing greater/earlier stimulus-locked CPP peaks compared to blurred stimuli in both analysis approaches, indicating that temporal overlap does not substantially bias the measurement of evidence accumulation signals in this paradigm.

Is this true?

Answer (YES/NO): NO